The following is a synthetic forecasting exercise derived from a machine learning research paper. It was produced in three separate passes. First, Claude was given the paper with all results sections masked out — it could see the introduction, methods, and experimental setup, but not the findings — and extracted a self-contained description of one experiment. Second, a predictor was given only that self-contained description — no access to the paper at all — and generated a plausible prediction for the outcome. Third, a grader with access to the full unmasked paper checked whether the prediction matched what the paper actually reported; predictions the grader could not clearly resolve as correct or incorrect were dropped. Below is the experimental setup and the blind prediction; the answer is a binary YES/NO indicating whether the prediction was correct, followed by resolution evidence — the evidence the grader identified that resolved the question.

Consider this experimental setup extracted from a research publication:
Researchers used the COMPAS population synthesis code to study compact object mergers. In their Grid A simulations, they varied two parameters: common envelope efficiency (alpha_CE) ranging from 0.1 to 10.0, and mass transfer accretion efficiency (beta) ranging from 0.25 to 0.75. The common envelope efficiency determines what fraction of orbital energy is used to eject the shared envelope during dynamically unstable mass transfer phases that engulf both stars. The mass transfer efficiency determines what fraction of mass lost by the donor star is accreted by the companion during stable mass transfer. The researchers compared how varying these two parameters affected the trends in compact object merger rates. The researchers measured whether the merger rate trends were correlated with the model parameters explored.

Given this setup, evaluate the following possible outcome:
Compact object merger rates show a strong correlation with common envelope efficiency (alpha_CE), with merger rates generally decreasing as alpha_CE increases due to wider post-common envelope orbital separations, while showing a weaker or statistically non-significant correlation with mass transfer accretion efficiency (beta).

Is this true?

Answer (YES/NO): NO